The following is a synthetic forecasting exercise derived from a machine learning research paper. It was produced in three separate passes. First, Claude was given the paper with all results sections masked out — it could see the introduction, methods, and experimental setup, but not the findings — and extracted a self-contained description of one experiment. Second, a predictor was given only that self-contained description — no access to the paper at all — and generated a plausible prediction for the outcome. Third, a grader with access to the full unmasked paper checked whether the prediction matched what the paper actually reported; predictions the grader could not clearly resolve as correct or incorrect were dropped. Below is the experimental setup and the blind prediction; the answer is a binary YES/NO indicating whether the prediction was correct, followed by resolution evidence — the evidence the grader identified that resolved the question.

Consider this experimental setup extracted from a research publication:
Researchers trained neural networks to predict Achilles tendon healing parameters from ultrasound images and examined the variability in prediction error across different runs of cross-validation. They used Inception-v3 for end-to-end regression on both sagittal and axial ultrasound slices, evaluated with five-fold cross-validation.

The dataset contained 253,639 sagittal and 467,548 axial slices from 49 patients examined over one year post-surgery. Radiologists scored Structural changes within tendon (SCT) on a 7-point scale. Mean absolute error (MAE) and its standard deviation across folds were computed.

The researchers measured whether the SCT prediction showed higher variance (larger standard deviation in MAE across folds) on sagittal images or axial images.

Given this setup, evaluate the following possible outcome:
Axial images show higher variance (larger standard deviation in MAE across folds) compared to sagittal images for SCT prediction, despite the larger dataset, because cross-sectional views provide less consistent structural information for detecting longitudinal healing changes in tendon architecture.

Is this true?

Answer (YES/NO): YES